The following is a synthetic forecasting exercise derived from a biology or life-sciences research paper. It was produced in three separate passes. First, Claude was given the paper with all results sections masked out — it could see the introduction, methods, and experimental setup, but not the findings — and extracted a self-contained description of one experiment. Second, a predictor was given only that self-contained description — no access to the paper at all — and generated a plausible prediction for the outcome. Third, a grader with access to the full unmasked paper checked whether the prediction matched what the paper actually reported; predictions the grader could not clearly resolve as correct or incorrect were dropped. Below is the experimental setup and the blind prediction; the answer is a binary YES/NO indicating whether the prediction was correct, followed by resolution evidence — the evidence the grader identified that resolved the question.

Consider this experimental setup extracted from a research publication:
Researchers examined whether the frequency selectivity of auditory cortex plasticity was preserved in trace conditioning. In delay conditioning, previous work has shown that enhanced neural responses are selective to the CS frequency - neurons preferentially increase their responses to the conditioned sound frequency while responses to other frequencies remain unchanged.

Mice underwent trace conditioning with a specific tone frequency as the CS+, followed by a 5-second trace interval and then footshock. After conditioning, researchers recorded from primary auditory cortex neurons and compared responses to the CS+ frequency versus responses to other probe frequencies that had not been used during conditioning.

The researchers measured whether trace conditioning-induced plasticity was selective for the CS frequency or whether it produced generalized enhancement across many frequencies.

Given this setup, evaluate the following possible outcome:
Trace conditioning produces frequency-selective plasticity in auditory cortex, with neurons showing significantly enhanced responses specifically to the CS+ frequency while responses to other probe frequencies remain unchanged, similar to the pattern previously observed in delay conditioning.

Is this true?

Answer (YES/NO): YES